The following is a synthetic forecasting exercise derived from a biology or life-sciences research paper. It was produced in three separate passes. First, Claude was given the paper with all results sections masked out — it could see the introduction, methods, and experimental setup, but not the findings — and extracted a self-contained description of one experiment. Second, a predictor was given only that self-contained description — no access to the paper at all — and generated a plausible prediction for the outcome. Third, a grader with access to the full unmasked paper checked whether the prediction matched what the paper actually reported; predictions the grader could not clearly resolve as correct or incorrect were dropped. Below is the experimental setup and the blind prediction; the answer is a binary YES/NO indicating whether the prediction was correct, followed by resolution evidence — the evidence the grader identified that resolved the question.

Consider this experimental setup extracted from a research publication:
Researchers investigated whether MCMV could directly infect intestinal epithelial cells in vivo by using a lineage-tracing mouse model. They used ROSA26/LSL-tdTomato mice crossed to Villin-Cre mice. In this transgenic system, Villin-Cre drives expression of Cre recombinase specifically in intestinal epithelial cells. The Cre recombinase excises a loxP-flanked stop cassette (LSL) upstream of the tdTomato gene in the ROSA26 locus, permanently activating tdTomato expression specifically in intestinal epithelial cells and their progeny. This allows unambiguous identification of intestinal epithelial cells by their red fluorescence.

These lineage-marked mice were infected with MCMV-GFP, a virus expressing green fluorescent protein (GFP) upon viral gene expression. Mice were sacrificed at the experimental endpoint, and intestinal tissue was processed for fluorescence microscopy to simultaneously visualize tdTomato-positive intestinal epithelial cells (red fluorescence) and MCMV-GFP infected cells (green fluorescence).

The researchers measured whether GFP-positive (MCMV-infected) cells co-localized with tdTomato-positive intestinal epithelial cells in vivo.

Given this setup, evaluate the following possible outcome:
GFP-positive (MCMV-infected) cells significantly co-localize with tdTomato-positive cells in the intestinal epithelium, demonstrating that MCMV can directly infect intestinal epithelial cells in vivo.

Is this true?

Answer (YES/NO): NO